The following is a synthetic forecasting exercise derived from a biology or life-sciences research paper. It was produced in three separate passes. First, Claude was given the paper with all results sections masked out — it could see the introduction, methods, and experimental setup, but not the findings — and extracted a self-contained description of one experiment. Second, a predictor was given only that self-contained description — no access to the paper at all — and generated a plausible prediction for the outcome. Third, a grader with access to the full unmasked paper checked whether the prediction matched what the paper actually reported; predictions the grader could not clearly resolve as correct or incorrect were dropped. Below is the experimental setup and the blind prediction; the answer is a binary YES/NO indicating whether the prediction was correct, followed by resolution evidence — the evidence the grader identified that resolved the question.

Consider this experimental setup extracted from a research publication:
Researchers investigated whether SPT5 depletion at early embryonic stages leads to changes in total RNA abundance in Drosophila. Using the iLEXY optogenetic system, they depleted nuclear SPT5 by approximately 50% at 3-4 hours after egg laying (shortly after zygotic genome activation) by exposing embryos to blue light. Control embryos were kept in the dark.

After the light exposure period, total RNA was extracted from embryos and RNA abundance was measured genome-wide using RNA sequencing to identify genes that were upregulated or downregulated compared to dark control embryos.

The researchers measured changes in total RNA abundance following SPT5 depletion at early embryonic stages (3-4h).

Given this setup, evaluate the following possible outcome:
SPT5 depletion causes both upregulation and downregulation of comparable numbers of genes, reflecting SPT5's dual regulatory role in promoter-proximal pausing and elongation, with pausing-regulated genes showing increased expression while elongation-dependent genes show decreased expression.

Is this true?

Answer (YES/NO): NO